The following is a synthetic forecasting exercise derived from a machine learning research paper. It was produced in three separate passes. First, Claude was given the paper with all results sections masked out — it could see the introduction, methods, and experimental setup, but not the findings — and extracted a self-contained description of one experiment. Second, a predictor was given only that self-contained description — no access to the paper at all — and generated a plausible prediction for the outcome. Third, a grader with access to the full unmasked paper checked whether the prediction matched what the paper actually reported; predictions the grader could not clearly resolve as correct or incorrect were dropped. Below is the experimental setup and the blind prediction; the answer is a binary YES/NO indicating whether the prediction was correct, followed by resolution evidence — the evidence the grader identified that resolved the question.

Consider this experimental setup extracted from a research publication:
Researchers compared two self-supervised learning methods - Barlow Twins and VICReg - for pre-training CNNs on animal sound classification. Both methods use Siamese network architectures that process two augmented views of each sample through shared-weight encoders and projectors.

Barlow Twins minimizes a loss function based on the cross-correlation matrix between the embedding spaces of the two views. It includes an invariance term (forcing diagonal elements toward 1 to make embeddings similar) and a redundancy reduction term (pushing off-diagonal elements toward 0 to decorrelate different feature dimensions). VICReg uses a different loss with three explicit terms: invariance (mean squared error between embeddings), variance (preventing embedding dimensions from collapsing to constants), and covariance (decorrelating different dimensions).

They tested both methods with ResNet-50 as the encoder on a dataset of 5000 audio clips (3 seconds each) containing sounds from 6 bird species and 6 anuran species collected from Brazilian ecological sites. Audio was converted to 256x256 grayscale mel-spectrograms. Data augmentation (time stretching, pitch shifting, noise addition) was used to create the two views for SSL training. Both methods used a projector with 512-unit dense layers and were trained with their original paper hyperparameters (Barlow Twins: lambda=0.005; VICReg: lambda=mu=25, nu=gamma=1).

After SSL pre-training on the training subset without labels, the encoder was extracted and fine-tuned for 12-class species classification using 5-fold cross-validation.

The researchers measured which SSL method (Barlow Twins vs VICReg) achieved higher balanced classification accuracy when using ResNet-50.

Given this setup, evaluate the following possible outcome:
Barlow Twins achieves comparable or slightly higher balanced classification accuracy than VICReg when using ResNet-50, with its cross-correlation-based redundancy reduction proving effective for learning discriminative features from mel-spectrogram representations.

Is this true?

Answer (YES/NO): NO